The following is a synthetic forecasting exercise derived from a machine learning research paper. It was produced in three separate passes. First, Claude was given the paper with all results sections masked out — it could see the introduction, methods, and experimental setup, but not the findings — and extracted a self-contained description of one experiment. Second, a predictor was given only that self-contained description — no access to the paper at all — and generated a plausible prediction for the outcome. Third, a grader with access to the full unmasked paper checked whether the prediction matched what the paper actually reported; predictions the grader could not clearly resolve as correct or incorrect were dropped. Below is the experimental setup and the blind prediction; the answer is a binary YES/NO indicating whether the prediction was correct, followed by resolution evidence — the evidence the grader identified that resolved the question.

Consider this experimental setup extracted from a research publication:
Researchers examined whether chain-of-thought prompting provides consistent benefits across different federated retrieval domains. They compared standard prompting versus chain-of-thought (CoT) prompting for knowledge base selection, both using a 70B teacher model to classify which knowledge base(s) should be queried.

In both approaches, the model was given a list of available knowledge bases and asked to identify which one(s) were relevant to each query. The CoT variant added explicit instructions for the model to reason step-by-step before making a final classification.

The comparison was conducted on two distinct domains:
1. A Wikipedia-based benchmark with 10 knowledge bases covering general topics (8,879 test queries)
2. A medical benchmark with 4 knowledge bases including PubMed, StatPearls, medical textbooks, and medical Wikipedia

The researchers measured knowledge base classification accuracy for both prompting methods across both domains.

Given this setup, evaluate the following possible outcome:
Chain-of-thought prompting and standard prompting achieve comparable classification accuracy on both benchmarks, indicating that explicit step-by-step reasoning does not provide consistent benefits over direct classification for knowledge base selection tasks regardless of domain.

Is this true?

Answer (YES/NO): NO